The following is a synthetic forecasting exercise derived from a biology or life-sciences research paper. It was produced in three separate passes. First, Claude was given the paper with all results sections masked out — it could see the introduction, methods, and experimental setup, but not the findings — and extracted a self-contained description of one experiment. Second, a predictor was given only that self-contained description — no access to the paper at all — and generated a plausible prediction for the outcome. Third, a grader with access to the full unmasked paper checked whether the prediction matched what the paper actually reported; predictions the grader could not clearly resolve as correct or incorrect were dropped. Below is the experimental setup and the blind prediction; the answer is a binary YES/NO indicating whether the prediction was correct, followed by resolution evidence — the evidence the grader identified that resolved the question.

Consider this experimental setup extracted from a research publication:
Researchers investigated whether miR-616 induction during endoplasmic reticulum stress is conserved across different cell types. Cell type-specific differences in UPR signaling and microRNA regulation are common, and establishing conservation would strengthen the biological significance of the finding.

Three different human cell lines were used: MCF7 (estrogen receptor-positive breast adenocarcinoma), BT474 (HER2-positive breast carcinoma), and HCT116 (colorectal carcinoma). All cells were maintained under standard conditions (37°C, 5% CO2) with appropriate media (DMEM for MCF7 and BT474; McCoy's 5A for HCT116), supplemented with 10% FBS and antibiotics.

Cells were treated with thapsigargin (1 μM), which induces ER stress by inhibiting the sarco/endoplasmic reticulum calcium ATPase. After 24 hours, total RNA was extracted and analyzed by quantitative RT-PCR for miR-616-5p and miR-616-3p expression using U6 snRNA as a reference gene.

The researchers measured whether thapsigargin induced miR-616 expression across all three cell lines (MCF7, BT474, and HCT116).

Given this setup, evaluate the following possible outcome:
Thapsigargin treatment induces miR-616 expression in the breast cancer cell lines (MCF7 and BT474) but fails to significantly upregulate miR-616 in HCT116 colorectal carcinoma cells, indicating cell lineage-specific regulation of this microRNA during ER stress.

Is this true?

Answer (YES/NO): NO